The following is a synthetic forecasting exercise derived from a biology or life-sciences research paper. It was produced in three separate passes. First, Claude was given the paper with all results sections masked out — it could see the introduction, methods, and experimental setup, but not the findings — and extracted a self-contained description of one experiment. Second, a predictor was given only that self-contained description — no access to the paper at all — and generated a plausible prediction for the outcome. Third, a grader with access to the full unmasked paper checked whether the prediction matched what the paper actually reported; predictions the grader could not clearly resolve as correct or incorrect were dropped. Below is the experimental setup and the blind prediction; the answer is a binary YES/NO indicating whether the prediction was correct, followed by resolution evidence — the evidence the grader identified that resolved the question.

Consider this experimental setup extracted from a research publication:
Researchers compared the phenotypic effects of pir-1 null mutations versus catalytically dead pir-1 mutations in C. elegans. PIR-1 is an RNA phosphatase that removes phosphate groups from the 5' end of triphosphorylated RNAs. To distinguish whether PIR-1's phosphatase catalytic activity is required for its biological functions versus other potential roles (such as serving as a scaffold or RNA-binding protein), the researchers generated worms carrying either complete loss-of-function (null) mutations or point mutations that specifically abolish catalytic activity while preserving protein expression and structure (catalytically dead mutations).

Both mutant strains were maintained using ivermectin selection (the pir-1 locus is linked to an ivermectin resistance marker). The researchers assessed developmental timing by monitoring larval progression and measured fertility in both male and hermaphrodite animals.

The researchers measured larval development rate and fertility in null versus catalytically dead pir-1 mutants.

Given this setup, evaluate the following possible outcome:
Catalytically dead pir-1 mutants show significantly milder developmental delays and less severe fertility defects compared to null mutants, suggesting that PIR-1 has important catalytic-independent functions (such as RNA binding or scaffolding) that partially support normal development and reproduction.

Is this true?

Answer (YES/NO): NO